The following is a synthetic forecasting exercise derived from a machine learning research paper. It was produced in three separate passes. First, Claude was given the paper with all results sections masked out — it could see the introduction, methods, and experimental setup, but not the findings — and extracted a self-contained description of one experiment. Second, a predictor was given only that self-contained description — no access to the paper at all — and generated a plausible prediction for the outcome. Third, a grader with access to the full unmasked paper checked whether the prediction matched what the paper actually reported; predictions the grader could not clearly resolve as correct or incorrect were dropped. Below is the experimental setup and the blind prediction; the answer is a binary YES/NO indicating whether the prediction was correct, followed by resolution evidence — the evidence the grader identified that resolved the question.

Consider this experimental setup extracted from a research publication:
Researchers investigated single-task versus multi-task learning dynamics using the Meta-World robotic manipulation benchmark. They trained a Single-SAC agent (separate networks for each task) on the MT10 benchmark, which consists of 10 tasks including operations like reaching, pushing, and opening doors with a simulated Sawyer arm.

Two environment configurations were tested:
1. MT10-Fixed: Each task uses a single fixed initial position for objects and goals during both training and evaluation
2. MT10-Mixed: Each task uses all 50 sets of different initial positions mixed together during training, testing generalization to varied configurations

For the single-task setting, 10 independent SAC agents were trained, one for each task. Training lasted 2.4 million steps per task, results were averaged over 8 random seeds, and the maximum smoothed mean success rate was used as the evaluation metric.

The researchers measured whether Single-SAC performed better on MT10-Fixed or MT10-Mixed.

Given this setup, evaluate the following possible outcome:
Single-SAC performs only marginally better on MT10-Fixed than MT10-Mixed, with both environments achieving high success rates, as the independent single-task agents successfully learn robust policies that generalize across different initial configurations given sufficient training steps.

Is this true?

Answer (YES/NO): NO